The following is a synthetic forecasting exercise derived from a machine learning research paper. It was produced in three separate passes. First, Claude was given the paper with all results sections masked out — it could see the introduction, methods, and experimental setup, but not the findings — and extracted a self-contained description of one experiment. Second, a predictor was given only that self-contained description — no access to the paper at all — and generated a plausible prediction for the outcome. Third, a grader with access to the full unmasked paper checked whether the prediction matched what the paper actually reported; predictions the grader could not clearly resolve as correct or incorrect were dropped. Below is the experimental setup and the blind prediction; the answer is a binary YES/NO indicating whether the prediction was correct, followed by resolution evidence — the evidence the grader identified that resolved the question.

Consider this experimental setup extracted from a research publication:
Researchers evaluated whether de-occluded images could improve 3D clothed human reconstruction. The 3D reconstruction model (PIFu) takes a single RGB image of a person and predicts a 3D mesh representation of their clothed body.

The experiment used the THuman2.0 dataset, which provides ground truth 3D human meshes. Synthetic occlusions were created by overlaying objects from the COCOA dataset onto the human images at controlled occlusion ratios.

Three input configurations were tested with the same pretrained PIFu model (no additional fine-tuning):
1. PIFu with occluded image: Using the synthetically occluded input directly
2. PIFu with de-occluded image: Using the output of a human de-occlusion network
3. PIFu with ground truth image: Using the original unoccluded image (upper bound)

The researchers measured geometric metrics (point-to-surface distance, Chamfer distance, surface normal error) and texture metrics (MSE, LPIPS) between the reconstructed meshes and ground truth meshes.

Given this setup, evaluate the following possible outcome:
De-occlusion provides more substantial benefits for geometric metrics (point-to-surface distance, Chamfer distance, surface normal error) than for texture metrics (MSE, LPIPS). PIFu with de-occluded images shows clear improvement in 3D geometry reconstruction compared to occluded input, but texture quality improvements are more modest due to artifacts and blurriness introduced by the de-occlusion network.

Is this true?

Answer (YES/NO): NO